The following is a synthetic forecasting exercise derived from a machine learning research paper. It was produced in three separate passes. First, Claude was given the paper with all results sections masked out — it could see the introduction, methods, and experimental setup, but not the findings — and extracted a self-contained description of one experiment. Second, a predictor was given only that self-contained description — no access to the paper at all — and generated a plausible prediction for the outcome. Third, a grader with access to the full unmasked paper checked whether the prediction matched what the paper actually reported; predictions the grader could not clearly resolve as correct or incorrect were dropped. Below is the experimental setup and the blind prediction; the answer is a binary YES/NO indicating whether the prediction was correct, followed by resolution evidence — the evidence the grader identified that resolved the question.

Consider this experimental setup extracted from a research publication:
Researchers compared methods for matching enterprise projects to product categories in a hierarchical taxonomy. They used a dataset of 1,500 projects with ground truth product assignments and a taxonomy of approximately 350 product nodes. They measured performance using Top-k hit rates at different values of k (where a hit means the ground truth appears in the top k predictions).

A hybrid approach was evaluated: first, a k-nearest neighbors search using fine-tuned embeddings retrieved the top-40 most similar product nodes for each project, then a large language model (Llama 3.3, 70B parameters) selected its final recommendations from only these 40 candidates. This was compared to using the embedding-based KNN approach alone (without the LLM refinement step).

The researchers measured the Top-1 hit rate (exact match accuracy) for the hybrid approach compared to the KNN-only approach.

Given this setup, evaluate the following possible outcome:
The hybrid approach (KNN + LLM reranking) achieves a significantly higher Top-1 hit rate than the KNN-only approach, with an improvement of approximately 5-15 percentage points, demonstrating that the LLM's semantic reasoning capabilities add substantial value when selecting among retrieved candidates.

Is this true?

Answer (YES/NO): YES